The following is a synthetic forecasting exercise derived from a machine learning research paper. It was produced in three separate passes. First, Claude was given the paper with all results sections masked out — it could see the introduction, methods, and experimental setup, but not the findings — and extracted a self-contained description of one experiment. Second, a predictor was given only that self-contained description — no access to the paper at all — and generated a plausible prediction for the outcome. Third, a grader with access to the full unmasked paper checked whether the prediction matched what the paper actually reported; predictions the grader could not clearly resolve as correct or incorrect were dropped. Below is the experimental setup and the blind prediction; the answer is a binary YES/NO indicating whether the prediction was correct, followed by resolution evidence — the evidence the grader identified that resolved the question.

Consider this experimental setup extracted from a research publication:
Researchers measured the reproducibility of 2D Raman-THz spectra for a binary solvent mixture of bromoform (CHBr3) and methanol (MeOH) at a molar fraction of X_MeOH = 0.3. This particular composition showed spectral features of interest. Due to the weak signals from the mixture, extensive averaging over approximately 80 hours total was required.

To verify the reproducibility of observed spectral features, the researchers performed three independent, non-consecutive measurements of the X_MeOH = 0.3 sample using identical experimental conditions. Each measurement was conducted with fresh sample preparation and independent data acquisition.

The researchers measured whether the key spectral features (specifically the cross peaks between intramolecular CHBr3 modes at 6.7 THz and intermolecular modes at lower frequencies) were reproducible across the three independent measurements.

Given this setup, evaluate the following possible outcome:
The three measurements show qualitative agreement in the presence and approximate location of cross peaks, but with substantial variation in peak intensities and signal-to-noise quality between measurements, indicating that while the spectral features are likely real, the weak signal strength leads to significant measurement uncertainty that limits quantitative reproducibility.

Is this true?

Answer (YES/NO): NO